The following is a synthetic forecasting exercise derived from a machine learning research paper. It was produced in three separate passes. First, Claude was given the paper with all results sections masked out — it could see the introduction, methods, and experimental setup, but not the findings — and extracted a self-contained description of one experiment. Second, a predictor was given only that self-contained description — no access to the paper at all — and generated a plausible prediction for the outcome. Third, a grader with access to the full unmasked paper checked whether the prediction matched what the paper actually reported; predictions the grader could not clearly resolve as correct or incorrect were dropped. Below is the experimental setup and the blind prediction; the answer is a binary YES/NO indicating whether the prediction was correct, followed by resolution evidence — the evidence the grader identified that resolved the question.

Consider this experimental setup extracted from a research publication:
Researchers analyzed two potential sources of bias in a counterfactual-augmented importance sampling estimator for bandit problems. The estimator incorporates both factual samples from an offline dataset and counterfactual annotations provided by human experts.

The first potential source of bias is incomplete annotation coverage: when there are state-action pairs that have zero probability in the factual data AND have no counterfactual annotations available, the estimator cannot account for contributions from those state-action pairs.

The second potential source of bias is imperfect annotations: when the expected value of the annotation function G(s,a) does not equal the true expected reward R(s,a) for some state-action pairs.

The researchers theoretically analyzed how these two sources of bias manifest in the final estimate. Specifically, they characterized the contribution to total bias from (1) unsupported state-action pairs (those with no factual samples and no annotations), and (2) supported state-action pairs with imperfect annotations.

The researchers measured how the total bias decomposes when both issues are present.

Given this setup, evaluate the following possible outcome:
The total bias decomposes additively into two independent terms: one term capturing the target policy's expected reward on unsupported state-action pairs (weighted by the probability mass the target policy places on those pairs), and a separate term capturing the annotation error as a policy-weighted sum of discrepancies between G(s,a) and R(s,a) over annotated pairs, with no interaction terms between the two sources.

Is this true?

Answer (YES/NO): NO